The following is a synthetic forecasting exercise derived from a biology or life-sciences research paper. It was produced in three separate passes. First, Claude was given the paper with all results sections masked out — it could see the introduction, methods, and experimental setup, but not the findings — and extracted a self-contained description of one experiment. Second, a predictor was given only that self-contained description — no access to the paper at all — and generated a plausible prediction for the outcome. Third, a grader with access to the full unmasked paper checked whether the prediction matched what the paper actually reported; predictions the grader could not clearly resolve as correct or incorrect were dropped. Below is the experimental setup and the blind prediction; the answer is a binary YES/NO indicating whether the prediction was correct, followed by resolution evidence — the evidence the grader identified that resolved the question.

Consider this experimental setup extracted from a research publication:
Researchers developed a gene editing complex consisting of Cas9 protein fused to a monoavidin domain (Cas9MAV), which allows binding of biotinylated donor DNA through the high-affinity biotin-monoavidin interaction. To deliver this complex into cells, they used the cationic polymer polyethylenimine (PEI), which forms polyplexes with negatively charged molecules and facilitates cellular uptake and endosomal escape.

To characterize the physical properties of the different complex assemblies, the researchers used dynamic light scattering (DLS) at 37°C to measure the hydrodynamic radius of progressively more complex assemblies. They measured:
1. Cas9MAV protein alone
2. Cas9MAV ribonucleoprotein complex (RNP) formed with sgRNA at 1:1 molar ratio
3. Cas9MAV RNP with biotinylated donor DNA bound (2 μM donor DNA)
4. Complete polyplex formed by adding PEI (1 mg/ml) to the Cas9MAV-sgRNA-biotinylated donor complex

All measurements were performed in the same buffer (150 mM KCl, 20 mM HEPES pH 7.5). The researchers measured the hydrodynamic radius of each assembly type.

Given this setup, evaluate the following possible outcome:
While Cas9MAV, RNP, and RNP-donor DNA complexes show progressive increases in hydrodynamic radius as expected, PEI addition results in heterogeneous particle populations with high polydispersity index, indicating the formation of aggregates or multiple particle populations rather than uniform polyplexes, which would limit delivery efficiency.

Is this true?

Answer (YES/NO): NO